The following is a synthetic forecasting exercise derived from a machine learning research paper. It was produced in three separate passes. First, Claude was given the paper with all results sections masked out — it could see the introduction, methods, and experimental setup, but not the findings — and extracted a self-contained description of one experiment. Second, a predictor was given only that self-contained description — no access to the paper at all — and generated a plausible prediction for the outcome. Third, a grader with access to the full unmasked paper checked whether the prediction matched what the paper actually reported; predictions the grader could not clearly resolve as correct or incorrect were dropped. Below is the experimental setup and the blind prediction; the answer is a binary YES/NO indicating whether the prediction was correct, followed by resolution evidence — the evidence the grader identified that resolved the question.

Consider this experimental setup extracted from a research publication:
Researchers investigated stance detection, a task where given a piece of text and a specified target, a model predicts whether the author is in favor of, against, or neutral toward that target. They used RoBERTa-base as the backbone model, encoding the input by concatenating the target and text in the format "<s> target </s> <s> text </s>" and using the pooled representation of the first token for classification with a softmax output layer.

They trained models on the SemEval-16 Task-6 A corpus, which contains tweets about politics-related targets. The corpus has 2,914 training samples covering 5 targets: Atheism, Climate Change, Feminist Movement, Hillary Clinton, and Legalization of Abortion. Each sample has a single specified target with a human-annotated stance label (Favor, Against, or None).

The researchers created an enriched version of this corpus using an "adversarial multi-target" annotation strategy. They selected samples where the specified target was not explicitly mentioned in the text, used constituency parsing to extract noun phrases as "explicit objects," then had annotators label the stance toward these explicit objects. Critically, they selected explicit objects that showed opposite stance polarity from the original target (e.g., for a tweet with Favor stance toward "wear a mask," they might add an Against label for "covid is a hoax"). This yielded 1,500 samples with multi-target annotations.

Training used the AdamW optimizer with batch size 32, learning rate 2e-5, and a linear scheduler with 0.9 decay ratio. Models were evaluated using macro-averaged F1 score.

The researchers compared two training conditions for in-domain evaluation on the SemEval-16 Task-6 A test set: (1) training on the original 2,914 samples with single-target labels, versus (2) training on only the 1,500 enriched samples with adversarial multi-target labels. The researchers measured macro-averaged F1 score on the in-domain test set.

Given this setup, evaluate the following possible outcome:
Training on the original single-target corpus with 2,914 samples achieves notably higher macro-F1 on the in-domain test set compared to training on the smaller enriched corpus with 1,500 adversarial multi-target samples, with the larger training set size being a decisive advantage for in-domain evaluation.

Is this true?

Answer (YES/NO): NO